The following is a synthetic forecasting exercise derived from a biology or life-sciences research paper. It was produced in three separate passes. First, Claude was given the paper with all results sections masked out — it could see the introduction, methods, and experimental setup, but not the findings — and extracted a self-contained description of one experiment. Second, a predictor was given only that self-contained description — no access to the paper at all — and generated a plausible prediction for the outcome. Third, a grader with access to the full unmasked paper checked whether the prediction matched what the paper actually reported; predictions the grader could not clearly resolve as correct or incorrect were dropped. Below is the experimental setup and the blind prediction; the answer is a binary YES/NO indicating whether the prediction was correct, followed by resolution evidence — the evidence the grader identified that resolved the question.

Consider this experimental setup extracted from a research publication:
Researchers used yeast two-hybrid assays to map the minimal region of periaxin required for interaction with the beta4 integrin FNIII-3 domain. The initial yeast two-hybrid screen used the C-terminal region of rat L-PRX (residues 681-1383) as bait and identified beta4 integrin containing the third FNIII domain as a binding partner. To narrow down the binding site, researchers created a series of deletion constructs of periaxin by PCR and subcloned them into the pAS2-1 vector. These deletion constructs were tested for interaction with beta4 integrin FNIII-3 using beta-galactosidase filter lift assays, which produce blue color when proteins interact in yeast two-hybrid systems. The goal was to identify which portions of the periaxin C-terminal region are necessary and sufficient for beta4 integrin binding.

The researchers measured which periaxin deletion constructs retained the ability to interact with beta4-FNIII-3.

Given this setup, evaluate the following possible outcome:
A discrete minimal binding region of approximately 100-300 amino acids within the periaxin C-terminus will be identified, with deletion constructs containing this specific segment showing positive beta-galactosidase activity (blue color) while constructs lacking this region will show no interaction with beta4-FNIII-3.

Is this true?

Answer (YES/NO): NO